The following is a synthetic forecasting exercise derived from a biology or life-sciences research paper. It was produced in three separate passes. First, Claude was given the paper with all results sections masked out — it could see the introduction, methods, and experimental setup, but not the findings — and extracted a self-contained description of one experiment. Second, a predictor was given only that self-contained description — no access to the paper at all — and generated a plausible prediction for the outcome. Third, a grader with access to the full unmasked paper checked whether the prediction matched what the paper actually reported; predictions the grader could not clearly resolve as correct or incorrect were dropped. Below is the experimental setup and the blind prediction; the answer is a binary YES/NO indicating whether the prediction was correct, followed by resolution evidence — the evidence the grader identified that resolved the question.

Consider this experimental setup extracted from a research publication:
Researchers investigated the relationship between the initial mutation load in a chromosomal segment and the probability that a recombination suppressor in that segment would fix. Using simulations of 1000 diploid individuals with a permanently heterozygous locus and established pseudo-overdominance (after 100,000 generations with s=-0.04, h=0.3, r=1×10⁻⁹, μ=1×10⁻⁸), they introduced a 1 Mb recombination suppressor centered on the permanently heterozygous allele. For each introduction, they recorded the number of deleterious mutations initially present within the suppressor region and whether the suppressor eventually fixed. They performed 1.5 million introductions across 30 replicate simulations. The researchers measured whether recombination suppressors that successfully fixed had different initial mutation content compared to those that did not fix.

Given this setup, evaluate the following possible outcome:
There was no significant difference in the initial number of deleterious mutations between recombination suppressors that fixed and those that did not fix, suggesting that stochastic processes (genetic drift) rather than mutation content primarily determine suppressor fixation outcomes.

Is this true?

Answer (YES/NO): NO